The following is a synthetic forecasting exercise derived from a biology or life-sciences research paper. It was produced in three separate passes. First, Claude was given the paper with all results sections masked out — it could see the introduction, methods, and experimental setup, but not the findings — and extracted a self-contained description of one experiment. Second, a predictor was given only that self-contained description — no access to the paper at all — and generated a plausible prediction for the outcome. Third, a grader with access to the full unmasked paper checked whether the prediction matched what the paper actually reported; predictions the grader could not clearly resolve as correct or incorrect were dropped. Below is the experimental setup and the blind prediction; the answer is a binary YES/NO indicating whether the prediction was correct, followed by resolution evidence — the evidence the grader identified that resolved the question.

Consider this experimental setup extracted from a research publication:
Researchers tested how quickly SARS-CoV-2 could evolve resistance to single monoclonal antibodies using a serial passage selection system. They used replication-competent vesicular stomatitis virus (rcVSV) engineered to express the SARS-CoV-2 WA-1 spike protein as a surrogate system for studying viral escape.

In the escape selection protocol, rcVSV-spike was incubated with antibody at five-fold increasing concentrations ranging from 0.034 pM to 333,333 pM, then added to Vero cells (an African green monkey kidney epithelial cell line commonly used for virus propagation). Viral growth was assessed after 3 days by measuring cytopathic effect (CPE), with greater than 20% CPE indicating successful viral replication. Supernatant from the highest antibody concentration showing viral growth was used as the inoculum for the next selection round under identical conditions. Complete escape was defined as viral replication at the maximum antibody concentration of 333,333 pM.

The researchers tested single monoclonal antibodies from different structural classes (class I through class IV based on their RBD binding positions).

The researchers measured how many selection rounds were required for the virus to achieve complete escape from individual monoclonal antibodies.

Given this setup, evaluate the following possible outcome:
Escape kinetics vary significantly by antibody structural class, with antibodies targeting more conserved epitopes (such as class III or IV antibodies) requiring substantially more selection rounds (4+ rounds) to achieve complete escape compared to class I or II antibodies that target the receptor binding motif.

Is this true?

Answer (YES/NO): NO